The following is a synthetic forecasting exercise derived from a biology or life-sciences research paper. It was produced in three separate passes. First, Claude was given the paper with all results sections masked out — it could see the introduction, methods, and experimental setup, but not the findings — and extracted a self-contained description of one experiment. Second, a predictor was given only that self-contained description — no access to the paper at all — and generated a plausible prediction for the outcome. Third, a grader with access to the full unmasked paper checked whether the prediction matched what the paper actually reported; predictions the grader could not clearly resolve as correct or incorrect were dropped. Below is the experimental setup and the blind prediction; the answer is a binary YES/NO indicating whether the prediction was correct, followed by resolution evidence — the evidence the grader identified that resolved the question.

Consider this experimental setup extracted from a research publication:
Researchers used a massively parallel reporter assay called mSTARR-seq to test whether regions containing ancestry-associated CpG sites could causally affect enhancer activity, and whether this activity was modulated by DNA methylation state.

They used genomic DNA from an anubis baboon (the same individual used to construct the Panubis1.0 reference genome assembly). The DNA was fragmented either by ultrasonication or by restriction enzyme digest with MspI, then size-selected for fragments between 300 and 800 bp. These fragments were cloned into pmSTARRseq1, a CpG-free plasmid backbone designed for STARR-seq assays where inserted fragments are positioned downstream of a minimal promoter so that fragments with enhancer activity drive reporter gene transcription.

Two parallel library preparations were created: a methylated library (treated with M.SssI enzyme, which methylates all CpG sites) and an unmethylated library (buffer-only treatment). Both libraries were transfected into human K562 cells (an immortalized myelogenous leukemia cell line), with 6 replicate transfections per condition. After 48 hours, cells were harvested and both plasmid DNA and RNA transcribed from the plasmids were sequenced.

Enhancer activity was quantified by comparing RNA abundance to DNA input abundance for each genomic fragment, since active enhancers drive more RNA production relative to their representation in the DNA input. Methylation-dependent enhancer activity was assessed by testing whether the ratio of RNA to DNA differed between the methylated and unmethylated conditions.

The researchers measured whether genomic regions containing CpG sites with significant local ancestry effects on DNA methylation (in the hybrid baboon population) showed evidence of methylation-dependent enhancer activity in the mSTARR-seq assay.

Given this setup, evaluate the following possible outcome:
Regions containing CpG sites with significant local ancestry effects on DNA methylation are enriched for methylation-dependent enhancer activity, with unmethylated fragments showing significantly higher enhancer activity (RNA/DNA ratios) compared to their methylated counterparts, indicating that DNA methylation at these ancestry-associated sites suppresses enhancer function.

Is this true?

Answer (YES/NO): NO